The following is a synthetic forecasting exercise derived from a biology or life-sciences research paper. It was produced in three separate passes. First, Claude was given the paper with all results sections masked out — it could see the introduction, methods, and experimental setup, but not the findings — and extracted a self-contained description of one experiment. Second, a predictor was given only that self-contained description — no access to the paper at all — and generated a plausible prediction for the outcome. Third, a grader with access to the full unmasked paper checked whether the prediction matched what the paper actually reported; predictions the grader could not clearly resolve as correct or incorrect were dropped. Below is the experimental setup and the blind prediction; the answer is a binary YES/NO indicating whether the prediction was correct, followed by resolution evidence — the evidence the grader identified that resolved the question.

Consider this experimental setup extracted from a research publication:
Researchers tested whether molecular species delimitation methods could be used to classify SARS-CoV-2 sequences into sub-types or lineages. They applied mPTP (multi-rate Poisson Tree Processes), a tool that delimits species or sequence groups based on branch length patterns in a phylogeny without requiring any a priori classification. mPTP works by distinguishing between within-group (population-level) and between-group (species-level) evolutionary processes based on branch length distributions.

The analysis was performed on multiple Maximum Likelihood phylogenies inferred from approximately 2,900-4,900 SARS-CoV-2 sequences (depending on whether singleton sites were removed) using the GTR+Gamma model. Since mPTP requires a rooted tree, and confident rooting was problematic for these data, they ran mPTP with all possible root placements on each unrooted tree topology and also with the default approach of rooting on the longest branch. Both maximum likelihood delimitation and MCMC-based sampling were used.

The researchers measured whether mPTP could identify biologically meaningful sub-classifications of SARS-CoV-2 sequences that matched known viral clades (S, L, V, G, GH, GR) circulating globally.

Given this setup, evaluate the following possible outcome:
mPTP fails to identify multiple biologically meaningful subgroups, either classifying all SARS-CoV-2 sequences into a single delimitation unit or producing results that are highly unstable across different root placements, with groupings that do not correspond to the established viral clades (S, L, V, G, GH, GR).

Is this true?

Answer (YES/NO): YES